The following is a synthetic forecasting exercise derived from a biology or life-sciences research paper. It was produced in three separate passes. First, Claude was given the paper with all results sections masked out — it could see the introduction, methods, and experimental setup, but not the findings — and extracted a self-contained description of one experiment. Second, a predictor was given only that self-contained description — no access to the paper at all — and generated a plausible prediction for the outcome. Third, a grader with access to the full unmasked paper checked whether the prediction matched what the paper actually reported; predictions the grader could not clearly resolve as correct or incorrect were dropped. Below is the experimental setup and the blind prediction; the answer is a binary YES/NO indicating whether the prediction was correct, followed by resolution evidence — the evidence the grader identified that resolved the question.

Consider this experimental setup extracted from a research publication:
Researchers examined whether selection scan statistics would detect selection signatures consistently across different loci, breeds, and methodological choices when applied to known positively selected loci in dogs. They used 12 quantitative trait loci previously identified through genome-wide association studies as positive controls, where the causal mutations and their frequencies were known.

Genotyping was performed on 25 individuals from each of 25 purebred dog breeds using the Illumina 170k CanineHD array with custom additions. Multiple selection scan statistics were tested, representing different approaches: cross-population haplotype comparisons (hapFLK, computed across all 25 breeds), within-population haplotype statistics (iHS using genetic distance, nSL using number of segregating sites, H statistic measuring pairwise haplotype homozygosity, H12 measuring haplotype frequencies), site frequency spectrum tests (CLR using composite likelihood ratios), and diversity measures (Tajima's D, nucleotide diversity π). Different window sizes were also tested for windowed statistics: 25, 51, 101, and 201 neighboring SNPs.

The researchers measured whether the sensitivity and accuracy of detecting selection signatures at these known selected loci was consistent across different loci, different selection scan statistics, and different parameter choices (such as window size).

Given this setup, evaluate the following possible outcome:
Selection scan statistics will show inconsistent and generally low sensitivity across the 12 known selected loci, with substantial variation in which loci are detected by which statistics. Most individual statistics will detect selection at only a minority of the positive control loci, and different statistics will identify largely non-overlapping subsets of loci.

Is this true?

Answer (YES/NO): NO